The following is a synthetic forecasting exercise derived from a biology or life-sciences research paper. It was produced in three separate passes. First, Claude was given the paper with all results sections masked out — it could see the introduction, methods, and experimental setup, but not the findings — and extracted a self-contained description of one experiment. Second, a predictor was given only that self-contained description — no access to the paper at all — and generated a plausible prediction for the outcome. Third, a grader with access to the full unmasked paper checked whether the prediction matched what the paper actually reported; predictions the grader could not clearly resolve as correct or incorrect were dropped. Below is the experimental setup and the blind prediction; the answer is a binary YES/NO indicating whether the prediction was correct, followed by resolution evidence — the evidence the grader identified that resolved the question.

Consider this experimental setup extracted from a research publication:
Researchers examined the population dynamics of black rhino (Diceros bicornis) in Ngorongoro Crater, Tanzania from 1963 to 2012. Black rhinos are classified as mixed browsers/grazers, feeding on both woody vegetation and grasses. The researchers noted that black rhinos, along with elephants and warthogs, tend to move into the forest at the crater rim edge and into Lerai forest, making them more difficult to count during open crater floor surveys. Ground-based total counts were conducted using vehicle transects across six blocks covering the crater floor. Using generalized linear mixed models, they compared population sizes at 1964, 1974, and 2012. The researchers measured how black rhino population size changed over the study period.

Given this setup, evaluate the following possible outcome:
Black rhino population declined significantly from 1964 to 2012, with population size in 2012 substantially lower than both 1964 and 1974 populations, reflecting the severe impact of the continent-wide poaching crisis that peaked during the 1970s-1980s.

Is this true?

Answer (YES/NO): NO